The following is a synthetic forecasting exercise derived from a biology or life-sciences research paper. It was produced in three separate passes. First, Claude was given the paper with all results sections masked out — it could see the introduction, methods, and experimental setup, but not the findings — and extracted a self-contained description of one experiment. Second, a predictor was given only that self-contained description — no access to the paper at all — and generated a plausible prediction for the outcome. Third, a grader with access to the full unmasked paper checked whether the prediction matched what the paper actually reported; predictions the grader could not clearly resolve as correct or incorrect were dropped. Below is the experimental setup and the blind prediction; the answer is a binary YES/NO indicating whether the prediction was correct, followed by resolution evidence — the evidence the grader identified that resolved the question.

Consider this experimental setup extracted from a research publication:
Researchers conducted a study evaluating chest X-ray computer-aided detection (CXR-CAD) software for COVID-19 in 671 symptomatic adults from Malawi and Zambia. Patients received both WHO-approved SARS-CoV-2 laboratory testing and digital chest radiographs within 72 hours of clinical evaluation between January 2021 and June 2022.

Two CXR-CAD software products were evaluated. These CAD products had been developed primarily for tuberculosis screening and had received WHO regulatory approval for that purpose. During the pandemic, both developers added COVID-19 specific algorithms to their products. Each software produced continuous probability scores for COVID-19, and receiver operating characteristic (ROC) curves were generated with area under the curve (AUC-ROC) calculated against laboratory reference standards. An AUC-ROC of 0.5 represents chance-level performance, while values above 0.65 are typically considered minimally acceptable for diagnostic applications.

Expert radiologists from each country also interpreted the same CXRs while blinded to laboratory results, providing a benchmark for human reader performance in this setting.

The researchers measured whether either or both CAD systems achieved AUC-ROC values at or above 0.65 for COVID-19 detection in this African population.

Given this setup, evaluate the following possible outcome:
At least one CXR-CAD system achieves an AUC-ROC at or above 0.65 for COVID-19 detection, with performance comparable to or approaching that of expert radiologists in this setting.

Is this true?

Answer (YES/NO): YES